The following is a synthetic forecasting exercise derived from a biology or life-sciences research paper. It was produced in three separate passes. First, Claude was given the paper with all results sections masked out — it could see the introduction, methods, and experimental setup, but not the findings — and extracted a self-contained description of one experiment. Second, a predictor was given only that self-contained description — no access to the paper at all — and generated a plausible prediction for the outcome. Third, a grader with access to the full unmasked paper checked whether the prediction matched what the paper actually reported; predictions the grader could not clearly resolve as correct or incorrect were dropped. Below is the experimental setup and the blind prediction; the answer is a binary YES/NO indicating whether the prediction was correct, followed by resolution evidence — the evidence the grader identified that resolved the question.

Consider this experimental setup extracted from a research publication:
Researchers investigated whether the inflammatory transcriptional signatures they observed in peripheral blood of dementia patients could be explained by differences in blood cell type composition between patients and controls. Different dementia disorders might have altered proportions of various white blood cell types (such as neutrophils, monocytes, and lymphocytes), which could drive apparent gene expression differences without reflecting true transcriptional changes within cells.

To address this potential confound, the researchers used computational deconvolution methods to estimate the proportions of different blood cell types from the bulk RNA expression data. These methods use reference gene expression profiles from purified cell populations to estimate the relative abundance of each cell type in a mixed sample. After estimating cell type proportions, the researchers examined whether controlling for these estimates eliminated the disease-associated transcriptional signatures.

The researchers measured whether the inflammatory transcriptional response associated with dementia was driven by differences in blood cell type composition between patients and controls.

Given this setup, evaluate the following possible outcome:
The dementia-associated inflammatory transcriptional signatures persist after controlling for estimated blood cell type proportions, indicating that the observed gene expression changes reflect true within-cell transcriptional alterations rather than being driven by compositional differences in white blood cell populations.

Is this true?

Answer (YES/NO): YES